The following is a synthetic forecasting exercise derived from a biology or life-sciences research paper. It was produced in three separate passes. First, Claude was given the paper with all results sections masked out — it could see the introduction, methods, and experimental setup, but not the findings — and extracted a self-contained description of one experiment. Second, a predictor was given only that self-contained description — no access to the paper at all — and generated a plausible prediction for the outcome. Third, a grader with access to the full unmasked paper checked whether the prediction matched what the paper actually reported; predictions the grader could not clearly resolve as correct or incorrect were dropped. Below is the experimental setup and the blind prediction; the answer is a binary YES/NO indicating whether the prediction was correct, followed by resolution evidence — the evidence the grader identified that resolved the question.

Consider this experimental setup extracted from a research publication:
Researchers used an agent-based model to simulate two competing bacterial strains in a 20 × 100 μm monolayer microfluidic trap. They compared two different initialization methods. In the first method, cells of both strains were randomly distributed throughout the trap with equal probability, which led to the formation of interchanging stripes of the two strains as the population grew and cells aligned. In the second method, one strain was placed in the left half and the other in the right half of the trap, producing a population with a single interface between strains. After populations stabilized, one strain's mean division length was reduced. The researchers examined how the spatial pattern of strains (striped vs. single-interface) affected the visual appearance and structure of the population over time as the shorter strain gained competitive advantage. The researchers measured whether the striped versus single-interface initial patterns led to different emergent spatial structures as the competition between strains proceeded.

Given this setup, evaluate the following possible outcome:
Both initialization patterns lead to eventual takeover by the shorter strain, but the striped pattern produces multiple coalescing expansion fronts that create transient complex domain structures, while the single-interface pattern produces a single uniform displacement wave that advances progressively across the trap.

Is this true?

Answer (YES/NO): NO